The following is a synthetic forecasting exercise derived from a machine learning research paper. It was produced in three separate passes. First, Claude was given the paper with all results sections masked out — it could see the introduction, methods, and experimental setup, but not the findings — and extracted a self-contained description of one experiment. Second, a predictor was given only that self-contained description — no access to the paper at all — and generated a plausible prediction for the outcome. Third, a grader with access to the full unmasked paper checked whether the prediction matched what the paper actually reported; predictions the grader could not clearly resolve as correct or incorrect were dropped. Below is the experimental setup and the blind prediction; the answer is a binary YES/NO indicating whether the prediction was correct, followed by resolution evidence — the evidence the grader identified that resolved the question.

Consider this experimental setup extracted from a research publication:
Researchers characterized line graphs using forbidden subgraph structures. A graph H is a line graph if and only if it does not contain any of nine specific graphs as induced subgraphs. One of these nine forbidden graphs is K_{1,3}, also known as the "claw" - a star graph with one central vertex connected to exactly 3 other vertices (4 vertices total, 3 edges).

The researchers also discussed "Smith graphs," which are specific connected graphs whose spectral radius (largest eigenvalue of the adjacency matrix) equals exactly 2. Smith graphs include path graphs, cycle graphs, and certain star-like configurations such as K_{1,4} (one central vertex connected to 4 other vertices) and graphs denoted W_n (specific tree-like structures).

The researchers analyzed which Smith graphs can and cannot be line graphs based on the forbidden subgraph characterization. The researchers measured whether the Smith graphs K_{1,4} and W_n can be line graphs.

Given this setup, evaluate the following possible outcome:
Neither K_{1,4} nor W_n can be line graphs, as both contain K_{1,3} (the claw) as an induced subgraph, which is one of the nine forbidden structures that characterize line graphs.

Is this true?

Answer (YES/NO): YES